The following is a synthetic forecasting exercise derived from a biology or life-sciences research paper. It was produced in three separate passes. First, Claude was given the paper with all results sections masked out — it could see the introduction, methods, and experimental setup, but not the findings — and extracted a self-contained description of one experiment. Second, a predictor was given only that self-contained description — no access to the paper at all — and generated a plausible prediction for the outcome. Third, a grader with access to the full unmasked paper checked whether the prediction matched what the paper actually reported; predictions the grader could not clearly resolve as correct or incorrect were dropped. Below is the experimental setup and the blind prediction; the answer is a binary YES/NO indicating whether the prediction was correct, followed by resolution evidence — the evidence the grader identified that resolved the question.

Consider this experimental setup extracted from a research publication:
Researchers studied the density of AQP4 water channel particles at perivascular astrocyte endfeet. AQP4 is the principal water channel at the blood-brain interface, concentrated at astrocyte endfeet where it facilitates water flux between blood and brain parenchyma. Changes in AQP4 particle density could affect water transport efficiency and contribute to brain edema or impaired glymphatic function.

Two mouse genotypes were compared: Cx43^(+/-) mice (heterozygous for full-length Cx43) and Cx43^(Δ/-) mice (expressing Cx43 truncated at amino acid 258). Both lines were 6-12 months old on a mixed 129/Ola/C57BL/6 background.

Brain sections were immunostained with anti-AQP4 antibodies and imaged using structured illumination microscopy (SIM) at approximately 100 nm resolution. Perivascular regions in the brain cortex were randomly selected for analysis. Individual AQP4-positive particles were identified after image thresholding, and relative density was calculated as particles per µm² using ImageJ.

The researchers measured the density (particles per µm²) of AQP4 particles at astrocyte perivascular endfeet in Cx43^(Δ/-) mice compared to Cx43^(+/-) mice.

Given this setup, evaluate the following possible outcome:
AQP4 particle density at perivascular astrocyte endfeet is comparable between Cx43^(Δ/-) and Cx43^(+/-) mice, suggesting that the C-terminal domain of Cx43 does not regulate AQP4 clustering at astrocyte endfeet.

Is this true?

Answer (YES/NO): NO